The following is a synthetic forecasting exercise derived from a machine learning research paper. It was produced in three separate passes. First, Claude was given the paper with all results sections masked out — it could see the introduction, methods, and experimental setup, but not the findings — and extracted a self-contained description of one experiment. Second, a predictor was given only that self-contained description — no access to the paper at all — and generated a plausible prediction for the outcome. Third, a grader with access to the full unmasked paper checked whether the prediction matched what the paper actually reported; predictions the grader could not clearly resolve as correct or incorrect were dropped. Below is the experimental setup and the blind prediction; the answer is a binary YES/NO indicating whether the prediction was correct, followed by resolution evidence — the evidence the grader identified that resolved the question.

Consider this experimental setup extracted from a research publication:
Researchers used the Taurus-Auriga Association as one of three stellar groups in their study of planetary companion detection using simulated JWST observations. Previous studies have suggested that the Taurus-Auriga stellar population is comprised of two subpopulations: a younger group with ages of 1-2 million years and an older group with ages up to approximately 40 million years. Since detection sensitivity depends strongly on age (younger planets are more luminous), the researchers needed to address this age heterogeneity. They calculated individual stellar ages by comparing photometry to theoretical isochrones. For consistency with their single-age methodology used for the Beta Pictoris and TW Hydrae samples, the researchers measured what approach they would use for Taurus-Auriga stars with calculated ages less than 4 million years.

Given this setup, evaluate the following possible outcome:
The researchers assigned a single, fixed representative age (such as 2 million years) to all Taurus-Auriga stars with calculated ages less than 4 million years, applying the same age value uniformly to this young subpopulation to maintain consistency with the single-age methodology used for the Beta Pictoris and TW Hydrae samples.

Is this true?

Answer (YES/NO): YES